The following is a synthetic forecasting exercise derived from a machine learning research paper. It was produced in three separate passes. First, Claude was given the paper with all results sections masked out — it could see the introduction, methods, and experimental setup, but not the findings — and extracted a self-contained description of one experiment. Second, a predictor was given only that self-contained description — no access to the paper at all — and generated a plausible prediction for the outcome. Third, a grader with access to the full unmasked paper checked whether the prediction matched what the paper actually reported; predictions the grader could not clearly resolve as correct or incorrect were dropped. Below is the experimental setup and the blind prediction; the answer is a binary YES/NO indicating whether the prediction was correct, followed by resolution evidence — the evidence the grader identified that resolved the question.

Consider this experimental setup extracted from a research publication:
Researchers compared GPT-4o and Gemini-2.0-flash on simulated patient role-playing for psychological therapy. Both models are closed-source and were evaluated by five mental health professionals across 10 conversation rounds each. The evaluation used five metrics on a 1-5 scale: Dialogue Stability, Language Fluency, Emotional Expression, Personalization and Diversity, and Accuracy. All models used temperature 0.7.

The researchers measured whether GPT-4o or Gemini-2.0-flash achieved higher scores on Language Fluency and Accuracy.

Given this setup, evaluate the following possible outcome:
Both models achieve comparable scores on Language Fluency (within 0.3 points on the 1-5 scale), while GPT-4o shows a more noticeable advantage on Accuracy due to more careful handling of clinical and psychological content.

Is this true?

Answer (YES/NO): NO